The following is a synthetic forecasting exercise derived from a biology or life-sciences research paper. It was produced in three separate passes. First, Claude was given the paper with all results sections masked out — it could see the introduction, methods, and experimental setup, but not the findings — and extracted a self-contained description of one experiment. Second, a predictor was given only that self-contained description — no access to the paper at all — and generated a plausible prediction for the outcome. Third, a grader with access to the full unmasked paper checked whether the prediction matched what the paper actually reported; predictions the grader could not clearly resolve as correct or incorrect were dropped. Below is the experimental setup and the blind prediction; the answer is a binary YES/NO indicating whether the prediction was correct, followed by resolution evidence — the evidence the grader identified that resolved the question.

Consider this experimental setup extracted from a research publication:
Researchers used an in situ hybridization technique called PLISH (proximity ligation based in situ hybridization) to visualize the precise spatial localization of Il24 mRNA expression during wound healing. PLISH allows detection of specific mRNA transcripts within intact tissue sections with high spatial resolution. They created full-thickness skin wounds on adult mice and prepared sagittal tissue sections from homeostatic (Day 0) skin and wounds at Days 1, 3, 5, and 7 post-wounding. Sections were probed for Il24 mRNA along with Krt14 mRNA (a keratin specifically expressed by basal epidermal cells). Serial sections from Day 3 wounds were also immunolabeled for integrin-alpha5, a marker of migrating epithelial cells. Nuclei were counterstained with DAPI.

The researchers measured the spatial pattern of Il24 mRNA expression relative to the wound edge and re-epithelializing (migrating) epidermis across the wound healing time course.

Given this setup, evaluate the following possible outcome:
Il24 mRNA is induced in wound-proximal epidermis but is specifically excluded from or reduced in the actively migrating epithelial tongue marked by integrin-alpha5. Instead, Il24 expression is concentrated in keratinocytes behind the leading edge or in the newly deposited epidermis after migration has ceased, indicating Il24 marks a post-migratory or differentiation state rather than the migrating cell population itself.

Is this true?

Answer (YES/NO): NO